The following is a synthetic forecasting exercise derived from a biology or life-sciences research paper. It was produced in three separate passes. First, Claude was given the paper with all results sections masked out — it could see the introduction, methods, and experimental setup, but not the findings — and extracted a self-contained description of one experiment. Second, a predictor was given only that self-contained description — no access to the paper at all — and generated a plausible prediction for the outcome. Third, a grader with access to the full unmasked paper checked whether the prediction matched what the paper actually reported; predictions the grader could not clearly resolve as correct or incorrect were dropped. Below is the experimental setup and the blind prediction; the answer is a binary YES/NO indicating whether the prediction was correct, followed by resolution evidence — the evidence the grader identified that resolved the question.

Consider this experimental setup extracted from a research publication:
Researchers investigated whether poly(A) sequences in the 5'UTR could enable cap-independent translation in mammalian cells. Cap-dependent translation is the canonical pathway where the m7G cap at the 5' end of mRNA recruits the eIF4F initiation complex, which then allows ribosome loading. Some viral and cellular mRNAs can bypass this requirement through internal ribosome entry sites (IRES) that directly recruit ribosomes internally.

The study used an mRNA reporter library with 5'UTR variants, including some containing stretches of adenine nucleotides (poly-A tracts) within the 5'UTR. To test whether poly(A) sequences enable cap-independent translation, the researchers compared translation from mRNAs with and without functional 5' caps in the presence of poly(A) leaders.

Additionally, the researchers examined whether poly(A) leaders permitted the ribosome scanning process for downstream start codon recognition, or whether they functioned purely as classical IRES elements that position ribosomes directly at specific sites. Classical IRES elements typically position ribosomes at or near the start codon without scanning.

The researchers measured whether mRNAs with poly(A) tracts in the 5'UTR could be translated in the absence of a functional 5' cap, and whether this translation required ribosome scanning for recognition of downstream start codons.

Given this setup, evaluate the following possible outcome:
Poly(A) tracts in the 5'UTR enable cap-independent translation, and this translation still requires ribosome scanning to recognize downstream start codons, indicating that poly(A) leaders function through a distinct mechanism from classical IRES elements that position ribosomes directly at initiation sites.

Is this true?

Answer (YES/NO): YES